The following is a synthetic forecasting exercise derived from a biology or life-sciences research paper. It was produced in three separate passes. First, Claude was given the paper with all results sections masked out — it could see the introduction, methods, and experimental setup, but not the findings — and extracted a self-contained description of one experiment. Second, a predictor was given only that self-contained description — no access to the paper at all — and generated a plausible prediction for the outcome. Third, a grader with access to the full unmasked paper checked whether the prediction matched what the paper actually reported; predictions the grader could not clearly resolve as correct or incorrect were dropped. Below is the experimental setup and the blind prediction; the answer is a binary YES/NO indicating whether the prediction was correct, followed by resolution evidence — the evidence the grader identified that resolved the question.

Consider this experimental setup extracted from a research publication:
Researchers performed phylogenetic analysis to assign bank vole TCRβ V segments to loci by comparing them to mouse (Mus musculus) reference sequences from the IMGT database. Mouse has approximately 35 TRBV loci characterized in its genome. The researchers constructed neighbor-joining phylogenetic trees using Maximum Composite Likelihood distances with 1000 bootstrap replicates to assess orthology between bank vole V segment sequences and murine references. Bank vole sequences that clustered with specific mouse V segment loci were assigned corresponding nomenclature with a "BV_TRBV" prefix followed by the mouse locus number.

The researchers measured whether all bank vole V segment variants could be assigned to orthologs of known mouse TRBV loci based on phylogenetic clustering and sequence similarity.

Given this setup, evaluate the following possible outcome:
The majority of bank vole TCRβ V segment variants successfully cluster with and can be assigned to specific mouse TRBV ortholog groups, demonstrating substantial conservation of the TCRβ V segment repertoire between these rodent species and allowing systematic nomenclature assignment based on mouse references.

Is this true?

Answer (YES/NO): YES